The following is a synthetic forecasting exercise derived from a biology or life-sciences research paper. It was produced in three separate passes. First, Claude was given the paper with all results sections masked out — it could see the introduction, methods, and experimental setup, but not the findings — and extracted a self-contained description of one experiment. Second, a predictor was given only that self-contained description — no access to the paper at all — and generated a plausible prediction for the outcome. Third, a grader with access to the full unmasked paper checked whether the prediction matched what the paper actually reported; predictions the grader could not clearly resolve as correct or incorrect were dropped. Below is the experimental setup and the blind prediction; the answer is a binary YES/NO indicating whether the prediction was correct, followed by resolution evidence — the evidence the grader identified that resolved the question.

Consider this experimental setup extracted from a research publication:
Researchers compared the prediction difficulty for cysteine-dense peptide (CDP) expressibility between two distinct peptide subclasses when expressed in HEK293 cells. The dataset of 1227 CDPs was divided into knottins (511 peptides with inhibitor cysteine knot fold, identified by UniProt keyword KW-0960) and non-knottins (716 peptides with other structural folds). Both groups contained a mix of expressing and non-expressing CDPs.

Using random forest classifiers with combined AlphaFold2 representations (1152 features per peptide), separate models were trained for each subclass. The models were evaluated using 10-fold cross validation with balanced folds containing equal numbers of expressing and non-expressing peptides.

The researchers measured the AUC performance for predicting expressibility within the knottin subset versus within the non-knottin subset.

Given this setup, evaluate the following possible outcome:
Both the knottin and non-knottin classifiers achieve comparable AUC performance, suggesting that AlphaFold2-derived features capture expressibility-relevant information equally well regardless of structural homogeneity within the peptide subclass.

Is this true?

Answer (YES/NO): NO